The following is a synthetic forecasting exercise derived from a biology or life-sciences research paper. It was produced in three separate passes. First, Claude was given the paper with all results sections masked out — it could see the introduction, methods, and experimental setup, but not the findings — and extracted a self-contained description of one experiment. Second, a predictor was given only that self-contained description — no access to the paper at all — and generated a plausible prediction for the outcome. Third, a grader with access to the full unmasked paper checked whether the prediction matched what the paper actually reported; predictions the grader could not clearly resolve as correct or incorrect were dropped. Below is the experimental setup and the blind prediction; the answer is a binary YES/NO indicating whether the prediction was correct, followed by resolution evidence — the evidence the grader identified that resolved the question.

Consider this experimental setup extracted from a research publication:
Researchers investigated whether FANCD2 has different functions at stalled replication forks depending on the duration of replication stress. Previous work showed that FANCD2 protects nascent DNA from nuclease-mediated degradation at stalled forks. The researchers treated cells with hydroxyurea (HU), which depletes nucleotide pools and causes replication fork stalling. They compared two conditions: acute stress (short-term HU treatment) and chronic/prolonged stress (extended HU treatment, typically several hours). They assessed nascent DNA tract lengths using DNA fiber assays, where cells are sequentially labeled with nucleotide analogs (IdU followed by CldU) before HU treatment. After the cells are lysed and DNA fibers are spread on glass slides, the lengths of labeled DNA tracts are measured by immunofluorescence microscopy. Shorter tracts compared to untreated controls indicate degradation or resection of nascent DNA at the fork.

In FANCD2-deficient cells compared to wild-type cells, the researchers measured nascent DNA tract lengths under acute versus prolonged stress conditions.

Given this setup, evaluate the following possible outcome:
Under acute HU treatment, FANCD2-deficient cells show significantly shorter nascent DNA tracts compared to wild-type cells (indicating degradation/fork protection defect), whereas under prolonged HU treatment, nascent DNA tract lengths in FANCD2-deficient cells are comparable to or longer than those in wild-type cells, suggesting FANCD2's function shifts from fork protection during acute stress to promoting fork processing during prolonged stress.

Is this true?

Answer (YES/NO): NO